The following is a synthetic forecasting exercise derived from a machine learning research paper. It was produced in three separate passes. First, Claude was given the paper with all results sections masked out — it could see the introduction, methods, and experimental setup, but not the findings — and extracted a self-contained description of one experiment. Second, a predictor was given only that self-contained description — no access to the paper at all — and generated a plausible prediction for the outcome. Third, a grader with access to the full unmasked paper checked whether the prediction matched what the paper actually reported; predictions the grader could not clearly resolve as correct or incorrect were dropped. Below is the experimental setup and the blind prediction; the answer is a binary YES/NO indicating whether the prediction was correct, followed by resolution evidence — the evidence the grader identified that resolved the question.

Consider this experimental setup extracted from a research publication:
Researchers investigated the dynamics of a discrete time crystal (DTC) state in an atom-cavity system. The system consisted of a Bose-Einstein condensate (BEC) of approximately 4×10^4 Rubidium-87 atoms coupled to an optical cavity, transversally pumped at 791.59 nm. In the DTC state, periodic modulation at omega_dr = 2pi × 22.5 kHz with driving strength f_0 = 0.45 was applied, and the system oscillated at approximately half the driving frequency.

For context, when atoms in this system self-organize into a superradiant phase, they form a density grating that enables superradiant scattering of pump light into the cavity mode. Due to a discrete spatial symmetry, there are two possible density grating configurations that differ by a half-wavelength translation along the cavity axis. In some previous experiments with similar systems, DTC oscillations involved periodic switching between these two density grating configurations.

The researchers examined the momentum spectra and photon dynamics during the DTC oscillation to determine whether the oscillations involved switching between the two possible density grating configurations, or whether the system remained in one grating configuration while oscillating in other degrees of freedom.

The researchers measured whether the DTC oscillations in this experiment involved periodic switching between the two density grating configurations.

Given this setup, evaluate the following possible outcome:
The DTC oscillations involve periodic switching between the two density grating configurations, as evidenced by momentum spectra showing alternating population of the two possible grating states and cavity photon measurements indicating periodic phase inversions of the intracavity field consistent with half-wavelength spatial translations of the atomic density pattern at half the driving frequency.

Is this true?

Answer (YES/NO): NO